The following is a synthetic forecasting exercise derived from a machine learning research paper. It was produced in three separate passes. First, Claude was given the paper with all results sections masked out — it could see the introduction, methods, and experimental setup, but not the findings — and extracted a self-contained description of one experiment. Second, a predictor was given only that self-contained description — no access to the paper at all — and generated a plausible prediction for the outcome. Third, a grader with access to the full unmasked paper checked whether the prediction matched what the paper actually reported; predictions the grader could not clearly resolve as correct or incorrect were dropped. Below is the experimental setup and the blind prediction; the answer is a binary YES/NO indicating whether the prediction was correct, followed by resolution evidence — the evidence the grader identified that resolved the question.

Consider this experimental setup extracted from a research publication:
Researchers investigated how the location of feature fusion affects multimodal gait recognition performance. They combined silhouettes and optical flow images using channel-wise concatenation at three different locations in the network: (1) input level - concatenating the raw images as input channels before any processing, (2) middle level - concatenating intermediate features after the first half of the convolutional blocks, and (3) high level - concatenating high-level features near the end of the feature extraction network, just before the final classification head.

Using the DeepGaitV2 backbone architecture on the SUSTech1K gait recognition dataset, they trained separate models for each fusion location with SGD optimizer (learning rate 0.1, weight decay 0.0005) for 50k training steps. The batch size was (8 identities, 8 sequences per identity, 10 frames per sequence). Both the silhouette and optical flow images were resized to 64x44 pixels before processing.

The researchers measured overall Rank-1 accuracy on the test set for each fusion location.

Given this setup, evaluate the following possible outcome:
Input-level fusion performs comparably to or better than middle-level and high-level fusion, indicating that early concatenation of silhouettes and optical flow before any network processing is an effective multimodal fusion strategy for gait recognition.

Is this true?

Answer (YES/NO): NO